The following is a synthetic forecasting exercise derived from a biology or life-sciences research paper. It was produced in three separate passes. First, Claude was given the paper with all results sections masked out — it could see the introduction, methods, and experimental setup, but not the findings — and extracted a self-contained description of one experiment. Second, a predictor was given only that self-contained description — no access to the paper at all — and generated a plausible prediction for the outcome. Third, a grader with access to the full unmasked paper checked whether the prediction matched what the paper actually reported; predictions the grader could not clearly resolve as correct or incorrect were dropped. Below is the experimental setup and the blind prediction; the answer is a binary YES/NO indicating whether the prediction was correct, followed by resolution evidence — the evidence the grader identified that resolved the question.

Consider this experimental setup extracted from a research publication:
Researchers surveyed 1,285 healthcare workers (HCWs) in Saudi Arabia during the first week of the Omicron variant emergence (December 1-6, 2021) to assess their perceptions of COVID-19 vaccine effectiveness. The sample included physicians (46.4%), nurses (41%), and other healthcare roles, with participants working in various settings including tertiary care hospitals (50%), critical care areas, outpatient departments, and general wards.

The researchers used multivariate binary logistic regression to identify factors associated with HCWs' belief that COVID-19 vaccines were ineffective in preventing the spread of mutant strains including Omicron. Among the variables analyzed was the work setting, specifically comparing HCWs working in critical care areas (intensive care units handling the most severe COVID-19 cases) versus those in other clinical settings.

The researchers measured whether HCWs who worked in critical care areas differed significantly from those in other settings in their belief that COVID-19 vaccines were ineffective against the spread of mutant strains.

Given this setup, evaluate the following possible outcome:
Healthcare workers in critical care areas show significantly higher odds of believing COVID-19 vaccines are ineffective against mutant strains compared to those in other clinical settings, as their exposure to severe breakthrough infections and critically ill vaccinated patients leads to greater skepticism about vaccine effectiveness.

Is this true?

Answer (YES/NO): YES